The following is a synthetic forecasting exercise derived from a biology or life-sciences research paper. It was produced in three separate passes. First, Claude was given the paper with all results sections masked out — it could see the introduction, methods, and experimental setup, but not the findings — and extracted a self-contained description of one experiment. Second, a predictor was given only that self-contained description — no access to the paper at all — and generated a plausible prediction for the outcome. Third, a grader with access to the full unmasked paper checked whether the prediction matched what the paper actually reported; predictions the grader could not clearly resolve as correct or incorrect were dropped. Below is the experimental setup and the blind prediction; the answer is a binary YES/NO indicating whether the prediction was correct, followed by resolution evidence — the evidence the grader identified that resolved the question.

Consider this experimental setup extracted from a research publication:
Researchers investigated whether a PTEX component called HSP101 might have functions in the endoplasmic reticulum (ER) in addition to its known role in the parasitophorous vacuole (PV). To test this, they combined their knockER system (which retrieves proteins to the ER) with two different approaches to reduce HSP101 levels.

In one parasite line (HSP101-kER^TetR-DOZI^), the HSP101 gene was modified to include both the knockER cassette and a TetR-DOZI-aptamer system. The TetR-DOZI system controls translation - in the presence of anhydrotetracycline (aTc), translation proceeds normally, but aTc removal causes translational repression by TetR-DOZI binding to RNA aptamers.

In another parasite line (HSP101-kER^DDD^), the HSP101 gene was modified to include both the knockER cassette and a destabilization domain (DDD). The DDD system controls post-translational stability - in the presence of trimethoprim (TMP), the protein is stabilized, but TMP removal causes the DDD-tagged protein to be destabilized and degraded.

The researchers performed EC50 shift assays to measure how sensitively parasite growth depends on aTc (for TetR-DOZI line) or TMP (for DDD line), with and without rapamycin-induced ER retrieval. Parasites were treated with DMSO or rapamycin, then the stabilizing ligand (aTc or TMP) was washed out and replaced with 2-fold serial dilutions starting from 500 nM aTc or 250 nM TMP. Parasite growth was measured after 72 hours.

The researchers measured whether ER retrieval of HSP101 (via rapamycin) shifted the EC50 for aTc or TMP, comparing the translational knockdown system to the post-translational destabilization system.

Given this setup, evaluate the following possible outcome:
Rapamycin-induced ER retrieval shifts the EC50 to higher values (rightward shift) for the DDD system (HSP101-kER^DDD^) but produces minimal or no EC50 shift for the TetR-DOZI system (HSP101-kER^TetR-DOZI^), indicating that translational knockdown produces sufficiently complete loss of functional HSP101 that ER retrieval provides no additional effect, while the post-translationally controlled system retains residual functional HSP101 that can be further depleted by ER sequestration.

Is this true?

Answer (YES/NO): YES